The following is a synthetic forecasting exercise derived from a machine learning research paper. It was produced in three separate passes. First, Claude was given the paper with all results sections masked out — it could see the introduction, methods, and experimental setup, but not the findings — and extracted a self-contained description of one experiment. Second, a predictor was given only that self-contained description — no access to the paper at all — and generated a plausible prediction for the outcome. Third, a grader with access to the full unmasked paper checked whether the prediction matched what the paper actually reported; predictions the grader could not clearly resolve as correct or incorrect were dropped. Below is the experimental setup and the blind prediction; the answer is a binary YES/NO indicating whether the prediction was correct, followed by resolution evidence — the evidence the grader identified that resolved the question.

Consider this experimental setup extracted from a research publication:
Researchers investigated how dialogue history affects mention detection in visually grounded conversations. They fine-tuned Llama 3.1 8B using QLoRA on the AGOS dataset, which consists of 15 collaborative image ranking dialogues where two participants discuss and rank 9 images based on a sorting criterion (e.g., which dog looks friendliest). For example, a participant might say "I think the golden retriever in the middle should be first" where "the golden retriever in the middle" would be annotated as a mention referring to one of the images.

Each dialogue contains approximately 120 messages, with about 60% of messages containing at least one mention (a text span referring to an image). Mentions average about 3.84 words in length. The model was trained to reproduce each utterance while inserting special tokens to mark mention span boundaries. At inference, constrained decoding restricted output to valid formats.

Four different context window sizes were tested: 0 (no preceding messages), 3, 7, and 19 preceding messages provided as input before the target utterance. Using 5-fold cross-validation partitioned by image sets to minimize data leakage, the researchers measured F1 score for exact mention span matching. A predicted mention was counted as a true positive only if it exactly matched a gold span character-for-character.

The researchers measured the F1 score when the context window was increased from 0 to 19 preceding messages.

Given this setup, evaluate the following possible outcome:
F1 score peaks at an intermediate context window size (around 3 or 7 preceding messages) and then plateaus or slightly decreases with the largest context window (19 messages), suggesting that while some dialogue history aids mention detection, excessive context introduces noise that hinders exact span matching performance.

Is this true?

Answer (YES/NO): NO